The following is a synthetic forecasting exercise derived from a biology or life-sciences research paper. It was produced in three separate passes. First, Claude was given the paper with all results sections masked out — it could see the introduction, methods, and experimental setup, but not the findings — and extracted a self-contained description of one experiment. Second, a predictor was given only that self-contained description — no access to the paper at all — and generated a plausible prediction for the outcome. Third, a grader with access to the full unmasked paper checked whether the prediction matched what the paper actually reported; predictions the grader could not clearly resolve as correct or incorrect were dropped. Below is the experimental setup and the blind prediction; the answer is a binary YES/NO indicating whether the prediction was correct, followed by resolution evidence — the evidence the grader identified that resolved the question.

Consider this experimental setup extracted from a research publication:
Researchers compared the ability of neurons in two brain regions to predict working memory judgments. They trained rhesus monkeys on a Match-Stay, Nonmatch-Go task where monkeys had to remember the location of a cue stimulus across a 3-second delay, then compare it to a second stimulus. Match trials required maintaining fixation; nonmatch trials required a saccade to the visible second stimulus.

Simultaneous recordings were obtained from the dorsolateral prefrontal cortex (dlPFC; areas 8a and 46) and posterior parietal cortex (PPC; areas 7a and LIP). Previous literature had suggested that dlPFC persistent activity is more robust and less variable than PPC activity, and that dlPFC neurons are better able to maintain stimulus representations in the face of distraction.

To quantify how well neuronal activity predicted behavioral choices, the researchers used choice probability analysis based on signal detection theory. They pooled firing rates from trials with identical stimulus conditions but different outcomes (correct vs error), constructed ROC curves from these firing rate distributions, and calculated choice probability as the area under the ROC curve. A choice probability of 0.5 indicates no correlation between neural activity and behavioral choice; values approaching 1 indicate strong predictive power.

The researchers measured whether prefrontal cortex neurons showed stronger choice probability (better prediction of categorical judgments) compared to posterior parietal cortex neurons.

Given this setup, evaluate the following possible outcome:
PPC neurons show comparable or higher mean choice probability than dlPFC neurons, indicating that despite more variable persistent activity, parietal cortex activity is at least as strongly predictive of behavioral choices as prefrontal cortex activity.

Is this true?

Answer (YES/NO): YES